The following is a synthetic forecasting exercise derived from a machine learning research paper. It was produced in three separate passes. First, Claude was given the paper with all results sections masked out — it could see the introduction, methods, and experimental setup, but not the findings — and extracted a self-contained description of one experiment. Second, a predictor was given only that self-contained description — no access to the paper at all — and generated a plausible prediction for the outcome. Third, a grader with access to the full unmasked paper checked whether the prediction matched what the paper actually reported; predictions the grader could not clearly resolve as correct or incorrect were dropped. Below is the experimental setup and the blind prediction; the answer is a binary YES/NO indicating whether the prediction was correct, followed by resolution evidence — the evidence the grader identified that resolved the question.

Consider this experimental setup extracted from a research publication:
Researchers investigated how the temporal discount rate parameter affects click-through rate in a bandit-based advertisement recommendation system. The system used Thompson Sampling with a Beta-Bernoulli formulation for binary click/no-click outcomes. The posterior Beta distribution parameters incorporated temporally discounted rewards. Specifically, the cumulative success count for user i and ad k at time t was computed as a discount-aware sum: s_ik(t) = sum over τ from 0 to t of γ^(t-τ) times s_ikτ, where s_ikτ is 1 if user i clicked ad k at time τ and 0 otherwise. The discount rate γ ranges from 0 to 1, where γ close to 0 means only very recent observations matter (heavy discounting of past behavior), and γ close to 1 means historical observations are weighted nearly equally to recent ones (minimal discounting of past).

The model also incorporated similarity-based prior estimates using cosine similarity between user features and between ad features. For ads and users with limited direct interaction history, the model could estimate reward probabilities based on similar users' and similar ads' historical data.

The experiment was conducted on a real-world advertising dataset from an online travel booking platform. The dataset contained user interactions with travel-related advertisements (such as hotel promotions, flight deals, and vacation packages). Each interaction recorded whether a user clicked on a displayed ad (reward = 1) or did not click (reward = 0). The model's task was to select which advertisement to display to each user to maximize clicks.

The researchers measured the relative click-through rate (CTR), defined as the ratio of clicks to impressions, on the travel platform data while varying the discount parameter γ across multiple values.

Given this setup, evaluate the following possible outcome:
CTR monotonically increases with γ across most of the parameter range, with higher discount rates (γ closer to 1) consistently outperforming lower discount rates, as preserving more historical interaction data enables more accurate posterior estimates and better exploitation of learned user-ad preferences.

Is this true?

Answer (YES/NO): NO